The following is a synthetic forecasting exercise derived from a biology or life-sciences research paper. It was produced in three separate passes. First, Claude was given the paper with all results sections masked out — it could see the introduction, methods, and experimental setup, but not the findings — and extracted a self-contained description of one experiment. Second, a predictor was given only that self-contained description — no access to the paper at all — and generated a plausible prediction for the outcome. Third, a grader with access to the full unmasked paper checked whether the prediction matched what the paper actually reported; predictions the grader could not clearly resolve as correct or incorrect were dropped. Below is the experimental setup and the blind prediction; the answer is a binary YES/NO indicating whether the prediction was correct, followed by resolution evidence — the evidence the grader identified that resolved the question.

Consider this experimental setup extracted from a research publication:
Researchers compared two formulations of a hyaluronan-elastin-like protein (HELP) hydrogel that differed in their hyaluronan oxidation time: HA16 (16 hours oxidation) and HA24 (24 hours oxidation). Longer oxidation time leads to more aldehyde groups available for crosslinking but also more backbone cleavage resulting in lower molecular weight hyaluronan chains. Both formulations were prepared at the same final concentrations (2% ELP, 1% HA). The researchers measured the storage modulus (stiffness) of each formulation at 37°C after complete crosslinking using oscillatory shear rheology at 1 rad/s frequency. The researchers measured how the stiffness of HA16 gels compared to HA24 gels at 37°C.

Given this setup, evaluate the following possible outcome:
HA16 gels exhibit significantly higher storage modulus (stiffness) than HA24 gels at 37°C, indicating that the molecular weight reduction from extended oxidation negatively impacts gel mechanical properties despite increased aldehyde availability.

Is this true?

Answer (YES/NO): YES